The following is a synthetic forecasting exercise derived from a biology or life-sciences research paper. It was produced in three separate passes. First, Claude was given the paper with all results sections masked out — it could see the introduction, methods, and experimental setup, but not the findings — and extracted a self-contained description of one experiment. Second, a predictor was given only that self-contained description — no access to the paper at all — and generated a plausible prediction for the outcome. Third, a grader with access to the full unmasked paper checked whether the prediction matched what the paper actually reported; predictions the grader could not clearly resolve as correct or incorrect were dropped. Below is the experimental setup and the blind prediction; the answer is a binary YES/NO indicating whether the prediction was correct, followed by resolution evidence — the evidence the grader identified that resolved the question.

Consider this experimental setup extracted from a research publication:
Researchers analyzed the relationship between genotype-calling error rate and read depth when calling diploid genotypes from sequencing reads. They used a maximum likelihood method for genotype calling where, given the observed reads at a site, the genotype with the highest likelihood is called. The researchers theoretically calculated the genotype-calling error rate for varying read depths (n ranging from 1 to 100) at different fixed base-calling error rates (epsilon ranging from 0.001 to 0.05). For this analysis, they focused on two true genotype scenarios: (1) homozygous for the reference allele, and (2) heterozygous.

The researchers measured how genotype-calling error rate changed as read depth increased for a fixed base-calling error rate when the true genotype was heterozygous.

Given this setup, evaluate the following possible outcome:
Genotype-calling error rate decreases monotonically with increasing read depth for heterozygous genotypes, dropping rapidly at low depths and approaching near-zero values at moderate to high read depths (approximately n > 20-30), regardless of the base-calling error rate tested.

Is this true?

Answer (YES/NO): NO